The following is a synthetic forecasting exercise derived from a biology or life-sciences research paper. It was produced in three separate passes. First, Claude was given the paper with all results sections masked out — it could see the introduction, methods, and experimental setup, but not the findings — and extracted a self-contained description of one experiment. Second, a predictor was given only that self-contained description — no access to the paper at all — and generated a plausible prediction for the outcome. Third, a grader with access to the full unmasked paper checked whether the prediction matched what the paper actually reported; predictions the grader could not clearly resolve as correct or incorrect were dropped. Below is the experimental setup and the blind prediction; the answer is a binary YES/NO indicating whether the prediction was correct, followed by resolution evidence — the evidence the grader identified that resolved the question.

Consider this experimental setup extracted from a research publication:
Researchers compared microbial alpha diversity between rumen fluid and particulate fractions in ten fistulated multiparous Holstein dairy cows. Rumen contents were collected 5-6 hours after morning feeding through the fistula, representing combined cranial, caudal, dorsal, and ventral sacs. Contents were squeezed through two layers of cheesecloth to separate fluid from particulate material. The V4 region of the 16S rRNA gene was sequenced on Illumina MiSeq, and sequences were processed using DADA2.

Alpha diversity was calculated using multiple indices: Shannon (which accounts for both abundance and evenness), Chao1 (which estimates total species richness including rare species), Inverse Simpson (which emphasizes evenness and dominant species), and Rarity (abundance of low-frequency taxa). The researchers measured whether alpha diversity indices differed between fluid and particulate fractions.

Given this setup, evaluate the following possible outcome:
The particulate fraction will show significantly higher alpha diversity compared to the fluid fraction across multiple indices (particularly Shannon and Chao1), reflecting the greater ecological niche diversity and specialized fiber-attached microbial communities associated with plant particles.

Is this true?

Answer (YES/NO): NO